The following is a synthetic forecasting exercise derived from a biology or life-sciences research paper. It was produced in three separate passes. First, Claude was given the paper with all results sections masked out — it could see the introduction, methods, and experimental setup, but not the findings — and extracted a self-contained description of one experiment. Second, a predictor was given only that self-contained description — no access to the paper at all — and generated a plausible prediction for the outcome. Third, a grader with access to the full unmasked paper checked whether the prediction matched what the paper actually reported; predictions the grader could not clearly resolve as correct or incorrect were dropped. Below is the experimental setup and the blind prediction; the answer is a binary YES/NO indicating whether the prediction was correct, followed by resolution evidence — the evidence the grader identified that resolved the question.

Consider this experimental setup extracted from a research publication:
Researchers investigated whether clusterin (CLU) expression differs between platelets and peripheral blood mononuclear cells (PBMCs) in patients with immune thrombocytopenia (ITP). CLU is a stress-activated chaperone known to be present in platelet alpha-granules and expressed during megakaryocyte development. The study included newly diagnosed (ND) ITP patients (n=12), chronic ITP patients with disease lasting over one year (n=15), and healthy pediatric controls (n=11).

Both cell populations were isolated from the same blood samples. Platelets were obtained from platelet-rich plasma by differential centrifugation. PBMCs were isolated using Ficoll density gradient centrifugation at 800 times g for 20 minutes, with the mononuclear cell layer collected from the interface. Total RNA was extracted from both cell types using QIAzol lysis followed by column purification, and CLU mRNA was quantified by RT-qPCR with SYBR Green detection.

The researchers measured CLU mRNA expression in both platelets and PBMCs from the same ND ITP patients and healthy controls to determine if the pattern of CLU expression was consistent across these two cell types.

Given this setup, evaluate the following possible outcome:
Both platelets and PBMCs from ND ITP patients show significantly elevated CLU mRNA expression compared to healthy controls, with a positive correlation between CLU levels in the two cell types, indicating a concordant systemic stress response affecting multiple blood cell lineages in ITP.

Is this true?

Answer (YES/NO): NO